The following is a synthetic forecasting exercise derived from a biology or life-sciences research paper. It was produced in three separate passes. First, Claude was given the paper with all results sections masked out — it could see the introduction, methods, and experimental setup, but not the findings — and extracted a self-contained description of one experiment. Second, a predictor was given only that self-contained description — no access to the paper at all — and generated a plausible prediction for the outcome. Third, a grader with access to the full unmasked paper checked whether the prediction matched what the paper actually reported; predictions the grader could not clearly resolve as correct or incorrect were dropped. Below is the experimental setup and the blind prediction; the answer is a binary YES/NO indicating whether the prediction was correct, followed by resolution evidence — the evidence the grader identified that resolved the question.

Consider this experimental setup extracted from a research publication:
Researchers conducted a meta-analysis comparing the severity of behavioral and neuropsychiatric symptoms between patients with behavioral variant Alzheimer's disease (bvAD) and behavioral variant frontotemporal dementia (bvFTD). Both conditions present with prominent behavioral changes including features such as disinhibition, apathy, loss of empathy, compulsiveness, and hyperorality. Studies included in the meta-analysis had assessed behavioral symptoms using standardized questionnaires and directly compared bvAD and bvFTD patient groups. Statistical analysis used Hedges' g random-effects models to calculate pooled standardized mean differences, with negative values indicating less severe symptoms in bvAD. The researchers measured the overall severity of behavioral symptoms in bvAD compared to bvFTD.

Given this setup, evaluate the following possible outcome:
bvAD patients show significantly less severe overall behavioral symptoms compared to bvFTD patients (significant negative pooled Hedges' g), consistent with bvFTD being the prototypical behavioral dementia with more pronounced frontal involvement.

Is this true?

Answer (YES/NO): NO